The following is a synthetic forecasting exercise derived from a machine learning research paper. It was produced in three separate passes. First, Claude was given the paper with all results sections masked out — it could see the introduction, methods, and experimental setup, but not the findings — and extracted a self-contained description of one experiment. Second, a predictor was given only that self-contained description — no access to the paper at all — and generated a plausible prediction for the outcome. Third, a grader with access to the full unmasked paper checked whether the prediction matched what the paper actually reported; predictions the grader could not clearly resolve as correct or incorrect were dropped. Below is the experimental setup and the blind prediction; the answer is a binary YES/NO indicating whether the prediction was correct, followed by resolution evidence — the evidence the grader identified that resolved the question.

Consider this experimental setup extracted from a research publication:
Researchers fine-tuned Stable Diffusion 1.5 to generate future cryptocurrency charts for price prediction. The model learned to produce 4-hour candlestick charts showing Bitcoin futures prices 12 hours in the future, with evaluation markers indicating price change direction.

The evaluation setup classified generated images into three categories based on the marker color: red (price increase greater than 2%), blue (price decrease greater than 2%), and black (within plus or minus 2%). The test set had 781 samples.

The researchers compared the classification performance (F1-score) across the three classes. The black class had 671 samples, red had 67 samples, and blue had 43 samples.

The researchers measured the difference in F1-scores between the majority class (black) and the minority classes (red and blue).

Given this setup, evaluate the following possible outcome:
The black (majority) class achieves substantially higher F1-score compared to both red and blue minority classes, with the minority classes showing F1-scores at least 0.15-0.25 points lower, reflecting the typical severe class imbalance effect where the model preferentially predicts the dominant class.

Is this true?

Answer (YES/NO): YES